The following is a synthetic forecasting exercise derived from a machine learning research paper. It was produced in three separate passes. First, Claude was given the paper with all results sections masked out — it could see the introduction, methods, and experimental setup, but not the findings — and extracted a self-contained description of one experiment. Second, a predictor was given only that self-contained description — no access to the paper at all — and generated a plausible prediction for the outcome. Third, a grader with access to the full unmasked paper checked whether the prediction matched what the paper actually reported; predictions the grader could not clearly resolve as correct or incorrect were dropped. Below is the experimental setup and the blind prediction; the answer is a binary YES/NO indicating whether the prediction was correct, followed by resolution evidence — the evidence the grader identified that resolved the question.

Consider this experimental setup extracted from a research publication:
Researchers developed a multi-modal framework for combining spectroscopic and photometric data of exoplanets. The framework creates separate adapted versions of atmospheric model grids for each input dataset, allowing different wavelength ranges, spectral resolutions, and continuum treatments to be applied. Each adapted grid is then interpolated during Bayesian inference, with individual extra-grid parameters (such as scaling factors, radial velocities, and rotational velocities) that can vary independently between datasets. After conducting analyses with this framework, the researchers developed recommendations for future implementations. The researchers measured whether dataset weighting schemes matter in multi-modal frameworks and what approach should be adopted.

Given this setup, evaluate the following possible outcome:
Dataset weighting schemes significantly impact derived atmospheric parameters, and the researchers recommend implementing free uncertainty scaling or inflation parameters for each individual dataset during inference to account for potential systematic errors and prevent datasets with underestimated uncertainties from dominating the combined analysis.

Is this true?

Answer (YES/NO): NO